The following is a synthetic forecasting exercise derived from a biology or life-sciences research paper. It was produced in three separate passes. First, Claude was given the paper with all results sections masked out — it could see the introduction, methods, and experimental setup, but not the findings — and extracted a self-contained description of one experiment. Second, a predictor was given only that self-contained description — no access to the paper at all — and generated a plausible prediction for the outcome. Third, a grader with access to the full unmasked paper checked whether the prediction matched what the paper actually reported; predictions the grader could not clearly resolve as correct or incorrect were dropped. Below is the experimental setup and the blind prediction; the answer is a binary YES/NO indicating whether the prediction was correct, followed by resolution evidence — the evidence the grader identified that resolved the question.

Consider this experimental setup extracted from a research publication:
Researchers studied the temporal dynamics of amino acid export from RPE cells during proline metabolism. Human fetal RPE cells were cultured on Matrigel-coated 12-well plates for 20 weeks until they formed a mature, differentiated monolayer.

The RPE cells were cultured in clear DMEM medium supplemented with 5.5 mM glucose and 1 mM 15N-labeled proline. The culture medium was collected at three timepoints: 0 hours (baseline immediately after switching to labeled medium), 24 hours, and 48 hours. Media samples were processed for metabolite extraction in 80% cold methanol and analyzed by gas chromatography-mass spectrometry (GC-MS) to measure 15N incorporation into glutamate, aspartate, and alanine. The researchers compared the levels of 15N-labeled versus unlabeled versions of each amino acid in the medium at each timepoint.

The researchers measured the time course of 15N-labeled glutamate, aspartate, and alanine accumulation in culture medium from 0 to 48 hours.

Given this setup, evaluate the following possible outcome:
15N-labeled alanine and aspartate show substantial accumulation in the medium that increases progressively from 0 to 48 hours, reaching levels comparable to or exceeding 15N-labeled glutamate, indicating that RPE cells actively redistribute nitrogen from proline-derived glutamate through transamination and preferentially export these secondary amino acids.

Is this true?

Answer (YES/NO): YES